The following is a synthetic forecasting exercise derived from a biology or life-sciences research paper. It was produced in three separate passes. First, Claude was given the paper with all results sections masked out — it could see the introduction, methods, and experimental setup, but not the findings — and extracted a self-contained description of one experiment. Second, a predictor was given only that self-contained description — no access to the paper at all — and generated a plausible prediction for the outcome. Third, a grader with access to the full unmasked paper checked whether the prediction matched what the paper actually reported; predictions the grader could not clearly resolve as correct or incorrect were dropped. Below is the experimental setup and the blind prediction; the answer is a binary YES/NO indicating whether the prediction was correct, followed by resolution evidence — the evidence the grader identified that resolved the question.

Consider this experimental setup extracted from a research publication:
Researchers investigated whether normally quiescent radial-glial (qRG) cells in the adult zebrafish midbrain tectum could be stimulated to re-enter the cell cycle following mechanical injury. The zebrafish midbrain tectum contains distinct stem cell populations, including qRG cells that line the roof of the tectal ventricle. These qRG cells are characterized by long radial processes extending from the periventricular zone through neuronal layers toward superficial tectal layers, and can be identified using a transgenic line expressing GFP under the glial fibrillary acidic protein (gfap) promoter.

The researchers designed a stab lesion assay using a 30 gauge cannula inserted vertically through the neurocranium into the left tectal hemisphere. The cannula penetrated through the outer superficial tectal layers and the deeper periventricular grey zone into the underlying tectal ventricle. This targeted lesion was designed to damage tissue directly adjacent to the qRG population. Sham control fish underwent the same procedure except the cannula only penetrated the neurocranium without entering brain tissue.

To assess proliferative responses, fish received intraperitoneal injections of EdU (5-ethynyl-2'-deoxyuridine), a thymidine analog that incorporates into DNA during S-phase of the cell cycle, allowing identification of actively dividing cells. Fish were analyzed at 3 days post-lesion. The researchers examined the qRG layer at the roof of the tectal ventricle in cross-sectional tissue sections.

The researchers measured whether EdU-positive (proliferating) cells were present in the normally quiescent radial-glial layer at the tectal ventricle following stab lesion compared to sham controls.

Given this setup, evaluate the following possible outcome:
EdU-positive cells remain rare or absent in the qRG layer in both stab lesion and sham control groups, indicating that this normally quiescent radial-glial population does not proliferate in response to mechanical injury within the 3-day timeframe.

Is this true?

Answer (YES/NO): NO